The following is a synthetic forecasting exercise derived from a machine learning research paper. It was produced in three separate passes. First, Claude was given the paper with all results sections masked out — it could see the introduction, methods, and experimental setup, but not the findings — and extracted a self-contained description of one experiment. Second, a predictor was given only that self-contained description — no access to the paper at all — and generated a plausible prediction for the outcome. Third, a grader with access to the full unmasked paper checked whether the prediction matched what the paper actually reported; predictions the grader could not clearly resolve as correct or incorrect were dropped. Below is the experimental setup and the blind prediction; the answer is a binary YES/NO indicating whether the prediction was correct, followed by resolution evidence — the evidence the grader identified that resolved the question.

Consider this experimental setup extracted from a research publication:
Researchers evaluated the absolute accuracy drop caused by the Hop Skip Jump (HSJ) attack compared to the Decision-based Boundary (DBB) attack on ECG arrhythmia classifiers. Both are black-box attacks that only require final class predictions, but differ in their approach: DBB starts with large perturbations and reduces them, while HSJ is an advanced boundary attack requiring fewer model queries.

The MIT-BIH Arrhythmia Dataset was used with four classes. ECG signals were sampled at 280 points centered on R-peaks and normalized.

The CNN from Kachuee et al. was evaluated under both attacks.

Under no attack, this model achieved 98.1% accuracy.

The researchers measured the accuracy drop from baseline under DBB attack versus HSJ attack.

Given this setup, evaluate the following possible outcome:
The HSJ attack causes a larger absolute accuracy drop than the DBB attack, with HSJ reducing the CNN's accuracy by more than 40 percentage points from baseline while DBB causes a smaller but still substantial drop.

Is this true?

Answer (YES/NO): NO